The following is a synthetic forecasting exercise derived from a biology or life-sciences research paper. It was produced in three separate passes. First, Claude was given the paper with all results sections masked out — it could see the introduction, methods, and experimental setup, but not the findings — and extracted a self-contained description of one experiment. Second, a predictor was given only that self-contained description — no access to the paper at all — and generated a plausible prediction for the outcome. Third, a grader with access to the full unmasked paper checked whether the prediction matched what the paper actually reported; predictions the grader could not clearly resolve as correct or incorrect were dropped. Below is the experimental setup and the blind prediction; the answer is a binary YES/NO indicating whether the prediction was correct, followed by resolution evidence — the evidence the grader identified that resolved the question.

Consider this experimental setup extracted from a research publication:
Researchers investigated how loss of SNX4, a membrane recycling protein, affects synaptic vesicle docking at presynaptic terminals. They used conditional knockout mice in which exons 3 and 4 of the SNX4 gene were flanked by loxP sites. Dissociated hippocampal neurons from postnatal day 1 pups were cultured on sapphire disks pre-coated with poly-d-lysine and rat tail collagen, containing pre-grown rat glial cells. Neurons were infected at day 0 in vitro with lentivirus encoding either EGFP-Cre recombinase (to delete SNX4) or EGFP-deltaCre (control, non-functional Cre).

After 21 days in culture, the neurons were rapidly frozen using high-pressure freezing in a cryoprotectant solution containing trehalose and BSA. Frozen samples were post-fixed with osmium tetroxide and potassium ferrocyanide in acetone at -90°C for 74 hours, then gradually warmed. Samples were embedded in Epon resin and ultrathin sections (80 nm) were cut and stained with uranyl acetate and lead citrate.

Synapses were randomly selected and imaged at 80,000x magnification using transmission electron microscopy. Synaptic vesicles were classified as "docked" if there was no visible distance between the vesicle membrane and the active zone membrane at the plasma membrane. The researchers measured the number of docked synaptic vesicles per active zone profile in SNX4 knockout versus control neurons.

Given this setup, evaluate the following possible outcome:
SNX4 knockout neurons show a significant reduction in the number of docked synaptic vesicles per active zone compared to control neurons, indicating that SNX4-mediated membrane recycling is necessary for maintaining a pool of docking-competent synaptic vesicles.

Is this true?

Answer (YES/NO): NO